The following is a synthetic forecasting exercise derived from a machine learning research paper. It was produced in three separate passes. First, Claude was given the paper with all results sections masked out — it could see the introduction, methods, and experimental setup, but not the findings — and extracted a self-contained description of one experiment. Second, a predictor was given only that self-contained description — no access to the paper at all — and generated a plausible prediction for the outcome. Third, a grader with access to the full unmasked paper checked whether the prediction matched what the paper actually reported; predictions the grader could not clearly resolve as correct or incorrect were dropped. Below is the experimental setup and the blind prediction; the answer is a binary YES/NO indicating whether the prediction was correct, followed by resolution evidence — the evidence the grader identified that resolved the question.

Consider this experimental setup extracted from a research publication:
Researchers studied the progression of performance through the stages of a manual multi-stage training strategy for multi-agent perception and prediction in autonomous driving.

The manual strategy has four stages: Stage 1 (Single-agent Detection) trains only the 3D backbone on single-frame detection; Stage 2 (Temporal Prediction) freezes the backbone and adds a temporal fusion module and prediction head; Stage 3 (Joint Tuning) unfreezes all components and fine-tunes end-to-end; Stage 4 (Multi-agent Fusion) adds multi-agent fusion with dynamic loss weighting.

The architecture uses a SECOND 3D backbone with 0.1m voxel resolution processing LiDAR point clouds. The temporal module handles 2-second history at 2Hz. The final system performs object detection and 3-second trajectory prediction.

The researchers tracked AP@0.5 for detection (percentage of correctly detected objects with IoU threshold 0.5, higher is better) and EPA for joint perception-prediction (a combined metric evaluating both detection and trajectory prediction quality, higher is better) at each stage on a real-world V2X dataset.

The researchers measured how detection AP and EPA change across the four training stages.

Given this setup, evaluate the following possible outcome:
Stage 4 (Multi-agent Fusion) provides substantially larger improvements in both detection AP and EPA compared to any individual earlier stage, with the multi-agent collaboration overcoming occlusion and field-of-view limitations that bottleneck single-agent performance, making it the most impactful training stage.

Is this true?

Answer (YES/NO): NO